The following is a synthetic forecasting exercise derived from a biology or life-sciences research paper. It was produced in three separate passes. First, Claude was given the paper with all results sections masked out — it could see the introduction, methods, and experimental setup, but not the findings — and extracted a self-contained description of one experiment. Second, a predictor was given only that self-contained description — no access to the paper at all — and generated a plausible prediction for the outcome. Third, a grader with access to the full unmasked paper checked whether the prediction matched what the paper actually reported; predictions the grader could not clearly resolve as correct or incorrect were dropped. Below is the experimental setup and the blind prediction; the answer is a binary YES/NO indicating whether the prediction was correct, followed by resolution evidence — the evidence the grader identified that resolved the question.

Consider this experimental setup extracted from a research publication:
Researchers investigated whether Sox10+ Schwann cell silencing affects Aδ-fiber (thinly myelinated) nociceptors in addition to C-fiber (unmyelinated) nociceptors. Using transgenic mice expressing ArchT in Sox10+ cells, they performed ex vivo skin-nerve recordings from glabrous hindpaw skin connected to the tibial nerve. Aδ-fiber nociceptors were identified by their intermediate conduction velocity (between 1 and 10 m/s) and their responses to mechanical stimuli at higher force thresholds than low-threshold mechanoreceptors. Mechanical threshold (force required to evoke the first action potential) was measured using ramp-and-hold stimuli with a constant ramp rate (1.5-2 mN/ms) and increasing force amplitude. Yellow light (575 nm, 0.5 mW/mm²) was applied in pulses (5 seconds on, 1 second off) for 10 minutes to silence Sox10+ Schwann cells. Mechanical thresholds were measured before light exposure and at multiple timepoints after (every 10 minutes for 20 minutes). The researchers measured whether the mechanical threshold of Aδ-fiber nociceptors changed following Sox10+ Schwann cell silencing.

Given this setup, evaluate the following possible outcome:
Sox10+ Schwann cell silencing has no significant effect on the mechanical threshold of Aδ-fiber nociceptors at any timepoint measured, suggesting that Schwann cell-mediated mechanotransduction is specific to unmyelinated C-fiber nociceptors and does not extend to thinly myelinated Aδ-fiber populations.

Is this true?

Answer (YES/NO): NO